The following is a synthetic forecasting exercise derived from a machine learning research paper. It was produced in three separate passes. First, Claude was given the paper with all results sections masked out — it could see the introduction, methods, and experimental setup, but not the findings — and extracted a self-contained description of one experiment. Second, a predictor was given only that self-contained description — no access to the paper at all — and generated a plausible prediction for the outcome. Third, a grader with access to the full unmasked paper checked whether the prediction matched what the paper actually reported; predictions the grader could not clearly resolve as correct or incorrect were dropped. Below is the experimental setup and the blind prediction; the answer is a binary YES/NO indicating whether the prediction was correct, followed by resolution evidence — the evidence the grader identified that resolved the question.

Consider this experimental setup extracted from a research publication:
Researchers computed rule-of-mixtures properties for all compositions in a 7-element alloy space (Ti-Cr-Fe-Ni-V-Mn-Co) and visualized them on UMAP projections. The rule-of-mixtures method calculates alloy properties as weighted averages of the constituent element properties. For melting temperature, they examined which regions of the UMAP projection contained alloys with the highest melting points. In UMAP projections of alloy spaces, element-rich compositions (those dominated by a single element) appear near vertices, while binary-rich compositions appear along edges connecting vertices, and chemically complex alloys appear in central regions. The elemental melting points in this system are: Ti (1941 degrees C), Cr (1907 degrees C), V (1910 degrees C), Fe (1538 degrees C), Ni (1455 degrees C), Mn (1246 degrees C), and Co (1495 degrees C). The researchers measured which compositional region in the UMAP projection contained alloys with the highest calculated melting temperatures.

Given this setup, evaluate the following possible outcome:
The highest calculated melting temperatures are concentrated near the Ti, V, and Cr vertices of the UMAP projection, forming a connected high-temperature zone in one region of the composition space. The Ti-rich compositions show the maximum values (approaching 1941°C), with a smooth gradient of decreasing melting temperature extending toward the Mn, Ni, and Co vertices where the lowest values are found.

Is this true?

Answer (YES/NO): NO